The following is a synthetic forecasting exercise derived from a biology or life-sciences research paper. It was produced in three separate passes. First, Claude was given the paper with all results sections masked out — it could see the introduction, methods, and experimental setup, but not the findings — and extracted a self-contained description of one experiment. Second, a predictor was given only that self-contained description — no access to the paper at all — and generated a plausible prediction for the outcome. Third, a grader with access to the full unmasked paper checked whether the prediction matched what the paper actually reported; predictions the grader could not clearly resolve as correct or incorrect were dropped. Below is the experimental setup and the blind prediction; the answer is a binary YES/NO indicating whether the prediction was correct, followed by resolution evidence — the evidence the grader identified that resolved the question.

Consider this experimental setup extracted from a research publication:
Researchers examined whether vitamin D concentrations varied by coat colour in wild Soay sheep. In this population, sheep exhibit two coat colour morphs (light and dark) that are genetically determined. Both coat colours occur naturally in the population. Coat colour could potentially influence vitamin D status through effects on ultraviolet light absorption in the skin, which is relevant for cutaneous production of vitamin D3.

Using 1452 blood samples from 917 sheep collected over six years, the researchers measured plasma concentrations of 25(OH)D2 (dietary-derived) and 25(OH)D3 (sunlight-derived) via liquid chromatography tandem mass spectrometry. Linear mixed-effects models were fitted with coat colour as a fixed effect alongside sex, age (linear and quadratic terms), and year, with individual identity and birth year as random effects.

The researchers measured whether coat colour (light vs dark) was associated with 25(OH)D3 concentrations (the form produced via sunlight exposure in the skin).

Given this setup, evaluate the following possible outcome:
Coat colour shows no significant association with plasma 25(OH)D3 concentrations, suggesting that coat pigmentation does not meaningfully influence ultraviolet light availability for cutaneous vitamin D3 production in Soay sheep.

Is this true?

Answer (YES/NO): NO